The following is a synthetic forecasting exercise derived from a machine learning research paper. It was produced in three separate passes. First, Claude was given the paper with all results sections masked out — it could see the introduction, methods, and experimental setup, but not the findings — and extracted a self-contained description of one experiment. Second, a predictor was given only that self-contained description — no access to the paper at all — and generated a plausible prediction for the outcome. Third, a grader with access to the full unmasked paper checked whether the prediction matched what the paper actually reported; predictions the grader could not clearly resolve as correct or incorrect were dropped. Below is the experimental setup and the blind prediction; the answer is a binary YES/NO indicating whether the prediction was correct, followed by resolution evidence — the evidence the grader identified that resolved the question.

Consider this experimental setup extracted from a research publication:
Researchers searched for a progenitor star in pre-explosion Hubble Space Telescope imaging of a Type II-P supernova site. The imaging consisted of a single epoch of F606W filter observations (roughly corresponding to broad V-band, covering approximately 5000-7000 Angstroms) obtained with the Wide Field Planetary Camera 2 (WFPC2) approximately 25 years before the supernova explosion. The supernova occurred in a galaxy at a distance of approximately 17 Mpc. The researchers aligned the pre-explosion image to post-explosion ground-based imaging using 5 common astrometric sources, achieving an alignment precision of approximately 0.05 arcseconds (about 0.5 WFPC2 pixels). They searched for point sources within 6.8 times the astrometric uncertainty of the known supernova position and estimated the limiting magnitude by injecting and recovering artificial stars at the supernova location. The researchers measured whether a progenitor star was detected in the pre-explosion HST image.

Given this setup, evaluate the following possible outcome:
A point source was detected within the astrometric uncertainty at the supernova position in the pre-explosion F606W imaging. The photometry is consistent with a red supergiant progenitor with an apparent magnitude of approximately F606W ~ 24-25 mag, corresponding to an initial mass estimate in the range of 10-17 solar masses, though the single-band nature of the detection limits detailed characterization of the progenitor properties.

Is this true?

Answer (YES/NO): NO